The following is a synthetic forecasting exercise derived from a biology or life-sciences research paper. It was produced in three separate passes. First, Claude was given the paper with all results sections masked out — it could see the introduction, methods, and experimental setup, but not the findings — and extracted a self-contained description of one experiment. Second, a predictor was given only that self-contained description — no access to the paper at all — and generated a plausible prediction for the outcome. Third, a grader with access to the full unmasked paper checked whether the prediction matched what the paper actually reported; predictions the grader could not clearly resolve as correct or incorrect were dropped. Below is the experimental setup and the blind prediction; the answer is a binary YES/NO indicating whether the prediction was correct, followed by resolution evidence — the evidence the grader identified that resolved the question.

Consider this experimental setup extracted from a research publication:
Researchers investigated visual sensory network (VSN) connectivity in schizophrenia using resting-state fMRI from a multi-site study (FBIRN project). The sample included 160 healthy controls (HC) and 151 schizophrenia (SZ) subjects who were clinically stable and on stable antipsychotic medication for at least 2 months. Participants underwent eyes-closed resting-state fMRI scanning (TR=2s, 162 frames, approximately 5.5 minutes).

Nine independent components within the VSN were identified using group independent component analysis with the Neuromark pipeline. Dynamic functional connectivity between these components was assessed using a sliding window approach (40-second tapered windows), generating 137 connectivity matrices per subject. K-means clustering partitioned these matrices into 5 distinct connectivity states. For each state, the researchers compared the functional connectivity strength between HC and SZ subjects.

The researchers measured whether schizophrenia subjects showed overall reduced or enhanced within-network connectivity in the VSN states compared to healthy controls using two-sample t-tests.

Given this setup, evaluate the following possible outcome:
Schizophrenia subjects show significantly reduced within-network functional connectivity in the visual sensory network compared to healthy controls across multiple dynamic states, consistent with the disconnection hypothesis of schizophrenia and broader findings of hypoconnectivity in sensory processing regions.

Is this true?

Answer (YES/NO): YES